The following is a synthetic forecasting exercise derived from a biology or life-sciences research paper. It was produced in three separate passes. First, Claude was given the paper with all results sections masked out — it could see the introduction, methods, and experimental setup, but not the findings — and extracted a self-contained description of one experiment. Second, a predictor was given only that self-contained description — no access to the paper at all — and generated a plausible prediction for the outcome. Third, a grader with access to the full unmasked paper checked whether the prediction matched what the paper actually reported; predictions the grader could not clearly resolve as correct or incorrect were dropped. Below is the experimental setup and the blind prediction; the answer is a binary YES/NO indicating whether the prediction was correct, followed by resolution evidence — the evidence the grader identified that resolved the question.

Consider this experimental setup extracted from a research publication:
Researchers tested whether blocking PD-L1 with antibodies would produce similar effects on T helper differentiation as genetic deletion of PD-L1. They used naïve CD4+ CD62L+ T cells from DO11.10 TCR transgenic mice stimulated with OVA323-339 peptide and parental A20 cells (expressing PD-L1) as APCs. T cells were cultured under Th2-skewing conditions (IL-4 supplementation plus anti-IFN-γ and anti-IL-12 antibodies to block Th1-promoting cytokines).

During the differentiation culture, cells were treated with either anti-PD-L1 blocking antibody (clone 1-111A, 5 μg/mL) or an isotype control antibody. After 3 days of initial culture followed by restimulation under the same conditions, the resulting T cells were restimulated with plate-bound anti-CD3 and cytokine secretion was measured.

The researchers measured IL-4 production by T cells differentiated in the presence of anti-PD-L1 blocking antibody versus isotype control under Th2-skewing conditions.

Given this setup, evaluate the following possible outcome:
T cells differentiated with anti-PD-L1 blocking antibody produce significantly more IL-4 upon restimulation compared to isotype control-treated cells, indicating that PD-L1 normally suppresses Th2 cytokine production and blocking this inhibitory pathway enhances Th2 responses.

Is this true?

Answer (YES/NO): YES